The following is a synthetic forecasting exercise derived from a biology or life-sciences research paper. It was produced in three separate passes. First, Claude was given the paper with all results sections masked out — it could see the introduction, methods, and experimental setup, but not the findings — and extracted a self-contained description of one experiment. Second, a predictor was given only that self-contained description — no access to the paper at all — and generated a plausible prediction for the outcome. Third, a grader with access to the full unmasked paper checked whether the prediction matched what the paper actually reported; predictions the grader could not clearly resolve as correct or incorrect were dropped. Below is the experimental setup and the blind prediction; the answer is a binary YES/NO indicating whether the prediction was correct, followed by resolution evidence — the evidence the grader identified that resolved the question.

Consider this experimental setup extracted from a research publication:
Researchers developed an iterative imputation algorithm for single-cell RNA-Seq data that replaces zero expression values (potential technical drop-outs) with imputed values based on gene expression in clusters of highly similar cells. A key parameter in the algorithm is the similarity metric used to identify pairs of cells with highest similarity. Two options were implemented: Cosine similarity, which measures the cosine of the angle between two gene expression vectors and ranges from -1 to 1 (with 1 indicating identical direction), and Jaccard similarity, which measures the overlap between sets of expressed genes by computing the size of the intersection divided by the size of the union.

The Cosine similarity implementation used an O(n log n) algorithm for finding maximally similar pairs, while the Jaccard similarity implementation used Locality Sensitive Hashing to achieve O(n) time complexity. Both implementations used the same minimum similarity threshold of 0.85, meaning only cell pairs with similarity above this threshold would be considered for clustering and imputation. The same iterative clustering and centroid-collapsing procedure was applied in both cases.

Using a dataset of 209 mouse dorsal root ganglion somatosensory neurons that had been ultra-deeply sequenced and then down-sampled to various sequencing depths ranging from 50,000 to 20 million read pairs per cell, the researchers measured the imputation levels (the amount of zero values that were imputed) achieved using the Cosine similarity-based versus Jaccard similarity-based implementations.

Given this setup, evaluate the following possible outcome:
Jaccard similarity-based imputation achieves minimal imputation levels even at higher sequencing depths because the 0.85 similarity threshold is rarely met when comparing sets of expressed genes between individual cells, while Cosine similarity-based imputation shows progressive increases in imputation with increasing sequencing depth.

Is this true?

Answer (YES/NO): NO